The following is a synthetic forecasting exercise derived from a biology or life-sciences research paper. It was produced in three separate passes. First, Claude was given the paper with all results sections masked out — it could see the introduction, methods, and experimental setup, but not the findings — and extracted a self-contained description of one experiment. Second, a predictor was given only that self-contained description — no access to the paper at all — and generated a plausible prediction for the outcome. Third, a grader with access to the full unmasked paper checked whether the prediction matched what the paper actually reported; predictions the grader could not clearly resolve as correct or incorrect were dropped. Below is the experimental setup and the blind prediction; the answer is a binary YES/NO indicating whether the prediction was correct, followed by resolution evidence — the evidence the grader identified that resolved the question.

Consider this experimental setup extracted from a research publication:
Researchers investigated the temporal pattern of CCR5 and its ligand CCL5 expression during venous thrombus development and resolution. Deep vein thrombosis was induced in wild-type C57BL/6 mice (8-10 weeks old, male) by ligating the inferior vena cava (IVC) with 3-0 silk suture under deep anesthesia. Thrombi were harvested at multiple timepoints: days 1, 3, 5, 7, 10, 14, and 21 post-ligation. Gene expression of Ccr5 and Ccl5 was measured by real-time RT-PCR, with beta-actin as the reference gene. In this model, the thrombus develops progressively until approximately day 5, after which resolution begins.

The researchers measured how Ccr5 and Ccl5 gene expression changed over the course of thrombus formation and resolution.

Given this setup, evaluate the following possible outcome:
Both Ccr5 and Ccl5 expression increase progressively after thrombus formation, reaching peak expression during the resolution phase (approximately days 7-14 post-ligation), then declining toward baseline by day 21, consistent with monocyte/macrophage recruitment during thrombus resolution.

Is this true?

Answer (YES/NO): NO